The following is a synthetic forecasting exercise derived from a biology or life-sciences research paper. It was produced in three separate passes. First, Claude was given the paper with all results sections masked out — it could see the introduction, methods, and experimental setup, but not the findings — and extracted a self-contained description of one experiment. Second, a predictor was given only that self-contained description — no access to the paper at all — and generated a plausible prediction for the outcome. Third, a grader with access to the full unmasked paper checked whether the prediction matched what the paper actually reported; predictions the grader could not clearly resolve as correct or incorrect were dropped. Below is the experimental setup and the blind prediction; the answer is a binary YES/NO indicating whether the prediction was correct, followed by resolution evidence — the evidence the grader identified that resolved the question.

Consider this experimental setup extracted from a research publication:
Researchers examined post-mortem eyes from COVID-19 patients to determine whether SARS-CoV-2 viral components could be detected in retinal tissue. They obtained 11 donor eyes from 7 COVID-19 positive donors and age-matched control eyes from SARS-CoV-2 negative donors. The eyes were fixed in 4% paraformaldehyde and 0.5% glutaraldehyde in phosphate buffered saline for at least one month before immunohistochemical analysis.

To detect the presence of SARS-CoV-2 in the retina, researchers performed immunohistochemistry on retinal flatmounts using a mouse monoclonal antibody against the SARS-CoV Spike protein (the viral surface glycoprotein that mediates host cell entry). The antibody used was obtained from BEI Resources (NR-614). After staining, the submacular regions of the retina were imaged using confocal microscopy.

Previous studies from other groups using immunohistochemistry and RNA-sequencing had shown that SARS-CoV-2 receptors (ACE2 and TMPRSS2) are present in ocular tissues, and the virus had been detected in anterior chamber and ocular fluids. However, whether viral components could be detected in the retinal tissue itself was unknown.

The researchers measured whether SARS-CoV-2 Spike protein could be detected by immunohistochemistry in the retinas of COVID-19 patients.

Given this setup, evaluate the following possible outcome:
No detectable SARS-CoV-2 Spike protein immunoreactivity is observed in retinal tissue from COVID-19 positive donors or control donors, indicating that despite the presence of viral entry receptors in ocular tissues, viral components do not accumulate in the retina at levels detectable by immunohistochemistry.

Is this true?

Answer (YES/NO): NO